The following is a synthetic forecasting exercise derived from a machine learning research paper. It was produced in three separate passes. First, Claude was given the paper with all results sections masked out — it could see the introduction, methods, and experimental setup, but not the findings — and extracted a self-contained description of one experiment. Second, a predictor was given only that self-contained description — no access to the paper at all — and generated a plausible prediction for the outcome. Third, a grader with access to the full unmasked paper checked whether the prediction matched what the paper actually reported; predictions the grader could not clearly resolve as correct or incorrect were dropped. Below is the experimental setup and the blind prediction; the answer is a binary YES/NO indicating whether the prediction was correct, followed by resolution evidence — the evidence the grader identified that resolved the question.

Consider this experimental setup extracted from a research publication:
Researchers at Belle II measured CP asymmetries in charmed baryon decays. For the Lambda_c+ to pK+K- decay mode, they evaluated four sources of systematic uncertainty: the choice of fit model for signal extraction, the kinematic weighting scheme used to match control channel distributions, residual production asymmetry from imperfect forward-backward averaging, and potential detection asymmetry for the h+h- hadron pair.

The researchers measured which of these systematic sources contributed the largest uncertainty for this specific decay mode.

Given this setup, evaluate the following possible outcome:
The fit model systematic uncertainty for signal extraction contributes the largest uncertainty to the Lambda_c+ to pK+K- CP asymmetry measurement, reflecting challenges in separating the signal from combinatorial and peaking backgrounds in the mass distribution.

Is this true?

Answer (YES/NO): NO